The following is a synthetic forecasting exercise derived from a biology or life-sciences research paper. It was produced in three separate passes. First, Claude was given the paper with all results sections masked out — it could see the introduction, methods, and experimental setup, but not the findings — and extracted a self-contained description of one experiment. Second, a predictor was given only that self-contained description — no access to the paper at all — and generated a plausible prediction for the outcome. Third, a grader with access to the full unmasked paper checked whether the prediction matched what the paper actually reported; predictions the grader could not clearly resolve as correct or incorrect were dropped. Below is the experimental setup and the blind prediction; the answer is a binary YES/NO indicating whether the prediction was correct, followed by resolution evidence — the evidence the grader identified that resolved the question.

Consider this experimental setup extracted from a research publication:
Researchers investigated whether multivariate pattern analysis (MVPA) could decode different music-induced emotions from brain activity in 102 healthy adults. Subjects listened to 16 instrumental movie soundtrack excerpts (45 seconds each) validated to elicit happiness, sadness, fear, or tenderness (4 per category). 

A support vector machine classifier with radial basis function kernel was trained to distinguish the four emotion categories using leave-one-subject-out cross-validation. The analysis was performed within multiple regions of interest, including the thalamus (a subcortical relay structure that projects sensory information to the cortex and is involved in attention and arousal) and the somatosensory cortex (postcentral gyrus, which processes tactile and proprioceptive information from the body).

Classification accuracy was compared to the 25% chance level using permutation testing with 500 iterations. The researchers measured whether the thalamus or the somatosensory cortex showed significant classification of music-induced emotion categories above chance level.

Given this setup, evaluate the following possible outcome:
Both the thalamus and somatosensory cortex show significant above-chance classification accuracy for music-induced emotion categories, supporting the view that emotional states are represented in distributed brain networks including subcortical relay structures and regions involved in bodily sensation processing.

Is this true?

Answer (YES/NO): NO